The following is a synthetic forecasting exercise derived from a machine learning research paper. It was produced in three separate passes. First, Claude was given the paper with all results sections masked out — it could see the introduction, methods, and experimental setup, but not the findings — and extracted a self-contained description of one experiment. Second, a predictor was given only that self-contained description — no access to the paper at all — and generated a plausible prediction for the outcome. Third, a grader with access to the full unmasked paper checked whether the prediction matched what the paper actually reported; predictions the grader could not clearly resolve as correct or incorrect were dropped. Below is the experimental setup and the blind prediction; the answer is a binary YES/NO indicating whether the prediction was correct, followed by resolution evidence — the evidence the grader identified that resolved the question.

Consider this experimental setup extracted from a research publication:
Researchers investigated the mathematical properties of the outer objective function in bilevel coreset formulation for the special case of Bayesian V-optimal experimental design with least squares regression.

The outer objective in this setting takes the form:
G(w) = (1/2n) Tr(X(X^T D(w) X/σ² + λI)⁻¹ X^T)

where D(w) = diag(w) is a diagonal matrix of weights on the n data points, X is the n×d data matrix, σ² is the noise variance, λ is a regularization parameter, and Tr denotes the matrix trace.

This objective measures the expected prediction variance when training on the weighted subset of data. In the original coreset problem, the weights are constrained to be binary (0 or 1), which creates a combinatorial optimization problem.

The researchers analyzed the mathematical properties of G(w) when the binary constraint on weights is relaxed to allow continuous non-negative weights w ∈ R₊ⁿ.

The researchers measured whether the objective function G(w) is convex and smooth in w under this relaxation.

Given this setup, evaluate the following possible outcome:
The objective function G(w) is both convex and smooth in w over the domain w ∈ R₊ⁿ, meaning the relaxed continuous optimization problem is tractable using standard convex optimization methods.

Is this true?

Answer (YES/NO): YES